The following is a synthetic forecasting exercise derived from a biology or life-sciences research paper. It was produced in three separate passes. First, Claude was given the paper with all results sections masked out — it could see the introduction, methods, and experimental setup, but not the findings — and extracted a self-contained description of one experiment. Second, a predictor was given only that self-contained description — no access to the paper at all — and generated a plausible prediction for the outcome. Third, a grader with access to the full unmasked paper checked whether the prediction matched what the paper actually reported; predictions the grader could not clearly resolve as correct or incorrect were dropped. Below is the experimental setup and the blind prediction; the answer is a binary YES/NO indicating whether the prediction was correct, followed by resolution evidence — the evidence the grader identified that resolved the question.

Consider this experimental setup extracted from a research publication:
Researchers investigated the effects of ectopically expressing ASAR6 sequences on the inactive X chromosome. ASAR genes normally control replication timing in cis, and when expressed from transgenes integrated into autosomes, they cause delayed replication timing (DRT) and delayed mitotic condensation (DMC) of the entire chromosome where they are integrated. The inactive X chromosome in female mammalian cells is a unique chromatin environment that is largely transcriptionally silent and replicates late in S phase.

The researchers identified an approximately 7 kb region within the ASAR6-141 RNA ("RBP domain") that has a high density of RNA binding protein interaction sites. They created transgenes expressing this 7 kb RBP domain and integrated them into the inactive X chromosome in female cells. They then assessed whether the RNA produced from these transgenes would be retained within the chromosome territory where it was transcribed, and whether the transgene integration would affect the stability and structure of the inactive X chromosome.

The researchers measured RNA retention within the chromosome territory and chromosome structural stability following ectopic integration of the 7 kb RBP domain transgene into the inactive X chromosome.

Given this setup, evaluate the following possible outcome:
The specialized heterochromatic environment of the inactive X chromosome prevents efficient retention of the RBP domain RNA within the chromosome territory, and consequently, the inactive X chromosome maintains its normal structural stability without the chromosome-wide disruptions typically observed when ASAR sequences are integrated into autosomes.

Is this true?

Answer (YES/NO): NO